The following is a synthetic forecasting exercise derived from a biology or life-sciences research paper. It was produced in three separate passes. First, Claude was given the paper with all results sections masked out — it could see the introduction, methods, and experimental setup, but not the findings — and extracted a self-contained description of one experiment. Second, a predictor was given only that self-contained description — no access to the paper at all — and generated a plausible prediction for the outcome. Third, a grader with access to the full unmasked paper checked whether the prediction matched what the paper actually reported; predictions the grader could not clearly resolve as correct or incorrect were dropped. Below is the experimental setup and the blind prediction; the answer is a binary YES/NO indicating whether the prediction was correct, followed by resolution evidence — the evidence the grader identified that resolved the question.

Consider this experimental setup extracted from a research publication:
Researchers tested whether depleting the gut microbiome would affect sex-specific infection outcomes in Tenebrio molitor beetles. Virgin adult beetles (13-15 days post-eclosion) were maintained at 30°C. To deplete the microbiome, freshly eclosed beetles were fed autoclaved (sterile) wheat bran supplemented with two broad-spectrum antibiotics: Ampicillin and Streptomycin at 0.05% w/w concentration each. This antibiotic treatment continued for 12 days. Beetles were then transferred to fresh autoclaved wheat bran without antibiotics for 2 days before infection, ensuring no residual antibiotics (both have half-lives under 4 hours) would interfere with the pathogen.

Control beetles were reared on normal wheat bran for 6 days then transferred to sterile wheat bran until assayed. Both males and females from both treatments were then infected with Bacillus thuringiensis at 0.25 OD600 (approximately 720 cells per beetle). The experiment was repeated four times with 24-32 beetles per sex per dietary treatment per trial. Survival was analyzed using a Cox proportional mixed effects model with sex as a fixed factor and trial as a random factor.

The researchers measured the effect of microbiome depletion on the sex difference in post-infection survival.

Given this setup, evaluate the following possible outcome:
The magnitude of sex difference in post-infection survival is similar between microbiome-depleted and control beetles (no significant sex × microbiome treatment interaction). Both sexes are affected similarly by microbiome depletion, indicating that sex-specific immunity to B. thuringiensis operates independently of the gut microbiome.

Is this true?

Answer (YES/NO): NO